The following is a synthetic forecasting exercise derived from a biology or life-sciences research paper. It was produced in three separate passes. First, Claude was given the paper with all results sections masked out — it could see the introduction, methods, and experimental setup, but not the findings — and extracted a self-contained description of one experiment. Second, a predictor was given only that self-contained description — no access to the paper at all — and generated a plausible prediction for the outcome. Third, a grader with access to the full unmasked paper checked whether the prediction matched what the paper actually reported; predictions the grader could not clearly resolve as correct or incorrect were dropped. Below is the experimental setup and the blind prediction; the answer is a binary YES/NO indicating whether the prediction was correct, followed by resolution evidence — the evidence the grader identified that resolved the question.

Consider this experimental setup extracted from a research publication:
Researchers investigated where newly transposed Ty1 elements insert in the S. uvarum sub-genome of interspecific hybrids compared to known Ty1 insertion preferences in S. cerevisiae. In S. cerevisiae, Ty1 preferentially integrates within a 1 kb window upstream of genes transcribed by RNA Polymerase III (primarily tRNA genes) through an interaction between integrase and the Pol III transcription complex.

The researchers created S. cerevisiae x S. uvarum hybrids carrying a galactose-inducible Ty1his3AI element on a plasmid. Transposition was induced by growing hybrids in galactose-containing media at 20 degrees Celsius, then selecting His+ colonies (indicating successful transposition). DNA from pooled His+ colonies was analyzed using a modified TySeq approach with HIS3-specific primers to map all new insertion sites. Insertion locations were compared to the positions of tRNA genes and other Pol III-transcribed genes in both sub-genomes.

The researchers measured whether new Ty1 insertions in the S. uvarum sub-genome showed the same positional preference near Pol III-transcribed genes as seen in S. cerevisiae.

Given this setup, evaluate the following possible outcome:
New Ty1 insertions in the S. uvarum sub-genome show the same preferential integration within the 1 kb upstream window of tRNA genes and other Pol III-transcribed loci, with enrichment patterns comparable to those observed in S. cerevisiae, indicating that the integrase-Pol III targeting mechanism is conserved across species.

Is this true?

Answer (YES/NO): YES